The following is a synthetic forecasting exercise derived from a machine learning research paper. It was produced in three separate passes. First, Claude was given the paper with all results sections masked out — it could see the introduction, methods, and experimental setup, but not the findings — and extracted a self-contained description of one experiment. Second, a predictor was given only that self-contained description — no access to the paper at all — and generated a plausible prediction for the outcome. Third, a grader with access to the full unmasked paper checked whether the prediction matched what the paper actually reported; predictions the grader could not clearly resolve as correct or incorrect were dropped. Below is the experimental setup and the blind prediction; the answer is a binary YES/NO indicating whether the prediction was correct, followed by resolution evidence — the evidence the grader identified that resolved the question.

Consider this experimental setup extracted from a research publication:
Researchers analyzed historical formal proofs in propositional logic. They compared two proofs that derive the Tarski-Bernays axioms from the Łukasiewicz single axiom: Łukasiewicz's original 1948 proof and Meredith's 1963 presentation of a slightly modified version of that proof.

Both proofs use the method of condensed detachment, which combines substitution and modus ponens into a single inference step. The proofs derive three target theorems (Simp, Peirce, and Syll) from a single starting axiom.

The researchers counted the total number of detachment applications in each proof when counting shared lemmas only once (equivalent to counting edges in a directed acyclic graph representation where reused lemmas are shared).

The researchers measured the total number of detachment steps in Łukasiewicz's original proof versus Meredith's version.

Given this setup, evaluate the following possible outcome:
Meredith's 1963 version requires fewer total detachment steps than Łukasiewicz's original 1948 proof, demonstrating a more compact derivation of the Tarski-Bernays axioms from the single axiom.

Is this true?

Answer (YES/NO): YES